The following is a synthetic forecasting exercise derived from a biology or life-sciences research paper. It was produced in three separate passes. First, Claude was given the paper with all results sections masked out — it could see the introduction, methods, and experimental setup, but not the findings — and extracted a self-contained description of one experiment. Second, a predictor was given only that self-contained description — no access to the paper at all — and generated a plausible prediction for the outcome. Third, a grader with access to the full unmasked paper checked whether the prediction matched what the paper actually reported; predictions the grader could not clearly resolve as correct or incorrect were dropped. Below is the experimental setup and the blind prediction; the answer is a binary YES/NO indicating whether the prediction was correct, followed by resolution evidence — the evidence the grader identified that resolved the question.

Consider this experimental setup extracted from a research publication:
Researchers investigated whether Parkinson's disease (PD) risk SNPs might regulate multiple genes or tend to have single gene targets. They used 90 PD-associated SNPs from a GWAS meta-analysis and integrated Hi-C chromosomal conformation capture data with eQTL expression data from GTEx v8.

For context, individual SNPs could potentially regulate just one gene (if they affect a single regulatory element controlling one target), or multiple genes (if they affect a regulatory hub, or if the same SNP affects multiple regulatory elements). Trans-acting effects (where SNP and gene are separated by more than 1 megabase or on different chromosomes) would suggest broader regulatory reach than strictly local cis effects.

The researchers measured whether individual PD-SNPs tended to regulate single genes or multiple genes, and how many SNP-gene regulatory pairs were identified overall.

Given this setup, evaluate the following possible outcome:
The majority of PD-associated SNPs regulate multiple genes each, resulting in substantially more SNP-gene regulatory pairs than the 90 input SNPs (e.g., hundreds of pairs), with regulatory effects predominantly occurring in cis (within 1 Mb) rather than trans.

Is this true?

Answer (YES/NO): YES